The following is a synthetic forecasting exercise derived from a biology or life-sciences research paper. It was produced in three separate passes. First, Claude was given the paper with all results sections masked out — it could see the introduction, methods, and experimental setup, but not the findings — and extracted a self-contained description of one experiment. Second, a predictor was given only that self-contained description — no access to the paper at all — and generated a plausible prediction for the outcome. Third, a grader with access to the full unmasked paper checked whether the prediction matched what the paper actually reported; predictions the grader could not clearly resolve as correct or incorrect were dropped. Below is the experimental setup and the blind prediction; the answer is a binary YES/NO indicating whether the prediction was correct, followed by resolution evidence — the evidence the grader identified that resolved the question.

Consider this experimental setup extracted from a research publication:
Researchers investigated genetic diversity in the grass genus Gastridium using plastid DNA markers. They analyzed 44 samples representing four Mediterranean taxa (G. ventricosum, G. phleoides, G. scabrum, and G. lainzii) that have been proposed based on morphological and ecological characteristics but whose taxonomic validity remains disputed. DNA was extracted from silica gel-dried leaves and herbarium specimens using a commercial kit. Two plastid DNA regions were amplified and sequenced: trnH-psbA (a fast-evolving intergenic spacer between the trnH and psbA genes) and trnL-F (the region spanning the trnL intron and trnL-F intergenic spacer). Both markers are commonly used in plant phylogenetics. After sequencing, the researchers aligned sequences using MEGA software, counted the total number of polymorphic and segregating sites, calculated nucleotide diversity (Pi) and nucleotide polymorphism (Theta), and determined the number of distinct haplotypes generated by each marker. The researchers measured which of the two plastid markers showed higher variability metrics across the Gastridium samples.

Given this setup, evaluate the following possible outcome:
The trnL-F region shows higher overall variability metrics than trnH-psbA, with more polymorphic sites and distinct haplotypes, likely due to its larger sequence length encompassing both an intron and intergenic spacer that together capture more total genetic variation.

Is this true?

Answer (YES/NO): NO